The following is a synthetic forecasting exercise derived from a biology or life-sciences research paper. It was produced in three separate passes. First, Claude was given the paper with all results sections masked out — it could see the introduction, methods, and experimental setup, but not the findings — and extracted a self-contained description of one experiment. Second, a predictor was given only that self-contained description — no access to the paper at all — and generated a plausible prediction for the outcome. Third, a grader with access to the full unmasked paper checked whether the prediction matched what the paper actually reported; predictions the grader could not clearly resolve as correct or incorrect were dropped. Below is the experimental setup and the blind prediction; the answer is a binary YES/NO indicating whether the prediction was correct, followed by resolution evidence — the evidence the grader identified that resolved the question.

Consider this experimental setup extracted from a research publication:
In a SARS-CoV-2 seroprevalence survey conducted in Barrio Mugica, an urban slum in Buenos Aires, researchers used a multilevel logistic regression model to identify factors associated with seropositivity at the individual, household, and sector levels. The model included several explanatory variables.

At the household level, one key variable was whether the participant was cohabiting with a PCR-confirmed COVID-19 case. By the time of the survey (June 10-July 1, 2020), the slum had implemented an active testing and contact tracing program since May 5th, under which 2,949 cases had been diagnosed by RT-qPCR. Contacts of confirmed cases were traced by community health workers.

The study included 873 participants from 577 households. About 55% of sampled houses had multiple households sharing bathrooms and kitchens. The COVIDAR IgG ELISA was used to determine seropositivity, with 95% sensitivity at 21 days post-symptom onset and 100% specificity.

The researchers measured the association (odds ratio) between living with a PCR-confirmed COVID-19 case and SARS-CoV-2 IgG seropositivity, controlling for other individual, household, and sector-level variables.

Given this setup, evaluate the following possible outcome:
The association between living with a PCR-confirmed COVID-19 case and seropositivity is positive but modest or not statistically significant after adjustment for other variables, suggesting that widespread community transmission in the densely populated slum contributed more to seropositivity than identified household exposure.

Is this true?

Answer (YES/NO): NO